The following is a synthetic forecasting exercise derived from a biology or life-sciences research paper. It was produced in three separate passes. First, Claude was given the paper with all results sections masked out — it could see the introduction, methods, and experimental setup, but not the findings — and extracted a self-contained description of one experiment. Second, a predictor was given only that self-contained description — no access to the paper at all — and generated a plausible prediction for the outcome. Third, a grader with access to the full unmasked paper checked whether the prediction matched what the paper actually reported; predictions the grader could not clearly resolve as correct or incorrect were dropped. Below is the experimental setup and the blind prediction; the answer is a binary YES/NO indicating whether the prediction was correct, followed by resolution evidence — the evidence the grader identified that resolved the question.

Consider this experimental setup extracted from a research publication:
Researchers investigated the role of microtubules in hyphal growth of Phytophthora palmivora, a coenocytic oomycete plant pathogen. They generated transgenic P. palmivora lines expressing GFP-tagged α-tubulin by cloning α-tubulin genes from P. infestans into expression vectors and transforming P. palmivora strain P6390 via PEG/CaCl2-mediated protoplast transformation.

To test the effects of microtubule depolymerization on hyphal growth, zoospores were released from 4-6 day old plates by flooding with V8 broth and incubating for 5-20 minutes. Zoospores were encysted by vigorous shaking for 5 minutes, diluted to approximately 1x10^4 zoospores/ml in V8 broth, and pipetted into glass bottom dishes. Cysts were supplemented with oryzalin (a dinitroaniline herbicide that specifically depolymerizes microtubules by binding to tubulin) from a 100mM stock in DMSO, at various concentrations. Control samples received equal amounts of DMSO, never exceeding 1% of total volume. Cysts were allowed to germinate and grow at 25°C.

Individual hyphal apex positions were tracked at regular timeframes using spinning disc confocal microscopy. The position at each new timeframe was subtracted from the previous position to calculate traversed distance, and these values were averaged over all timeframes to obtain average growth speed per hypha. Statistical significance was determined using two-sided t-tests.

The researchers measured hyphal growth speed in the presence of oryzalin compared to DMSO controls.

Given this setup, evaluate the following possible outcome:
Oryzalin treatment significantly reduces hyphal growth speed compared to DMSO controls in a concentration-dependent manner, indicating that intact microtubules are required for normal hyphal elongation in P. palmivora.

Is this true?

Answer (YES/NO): NO